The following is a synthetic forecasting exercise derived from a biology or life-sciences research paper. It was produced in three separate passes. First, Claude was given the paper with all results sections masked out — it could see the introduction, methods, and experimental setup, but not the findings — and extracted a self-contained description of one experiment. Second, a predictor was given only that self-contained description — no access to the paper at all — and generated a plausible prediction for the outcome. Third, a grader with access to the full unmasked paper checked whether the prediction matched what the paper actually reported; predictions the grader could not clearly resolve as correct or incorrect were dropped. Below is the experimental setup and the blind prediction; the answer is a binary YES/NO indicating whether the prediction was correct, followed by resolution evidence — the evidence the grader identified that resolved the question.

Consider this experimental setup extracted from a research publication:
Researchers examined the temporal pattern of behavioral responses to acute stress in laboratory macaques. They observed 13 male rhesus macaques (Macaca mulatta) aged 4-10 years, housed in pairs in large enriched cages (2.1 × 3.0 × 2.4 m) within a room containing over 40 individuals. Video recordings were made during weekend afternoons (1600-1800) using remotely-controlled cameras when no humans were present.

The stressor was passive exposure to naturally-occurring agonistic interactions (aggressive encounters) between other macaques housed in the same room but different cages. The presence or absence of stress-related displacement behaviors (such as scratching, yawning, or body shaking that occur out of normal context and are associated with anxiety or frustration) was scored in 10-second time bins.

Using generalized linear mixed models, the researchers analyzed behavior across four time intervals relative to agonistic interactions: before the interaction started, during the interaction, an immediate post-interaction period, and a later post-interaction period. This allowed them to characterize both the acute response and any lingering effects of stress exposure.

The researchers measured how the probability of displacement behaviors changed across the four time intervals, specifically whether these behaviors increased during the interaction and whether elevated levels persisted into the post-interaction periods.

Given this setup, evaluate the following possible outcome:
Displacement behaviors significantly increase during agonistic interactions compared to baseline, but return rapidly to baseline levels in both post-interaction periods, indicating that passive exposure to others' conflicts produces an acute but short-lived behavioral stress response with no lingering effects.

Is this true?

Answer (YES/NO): NO